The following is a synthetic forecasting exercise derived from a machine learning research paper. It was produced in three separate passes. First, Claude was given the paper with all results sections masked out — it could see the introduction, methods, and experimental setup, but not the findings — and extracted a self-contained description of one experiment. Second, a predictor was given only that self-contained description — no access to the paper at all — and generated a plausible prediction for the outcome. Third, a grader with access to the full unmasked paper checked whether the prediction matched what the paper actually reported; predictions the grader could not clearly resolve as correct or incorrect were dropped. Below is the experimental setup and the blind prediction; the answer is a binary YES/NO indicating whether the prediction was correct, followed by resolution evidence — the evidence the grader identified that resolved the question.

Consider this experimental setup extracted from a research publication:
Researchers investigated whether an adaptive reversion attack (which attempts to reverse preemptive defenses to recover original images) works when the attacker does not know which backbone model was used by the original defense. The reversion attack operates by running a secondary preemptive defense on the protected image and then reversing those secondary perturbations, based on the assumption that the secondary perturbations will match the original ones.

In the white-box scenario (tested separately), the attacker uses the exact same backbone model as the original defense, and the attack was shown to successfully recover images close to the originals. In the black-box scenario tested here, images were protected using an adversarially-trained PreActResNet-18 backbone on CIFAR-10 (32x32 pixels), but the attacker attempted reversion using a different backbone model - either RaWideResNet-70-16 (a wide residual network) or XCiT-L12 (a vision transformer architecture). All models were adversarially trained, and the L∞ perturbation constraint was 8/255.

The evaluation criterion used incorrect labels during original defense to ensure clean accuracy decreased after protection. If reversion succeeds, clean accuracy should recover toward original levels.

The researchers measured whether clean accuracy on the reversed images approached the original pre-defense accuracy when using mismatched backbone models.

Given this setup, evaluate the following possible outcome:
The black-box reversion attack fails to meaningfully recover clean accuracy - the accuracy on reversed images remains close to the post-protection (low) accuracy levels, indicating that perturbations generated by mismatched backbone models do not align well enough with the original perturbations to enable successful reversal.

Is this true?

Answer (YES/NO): YES